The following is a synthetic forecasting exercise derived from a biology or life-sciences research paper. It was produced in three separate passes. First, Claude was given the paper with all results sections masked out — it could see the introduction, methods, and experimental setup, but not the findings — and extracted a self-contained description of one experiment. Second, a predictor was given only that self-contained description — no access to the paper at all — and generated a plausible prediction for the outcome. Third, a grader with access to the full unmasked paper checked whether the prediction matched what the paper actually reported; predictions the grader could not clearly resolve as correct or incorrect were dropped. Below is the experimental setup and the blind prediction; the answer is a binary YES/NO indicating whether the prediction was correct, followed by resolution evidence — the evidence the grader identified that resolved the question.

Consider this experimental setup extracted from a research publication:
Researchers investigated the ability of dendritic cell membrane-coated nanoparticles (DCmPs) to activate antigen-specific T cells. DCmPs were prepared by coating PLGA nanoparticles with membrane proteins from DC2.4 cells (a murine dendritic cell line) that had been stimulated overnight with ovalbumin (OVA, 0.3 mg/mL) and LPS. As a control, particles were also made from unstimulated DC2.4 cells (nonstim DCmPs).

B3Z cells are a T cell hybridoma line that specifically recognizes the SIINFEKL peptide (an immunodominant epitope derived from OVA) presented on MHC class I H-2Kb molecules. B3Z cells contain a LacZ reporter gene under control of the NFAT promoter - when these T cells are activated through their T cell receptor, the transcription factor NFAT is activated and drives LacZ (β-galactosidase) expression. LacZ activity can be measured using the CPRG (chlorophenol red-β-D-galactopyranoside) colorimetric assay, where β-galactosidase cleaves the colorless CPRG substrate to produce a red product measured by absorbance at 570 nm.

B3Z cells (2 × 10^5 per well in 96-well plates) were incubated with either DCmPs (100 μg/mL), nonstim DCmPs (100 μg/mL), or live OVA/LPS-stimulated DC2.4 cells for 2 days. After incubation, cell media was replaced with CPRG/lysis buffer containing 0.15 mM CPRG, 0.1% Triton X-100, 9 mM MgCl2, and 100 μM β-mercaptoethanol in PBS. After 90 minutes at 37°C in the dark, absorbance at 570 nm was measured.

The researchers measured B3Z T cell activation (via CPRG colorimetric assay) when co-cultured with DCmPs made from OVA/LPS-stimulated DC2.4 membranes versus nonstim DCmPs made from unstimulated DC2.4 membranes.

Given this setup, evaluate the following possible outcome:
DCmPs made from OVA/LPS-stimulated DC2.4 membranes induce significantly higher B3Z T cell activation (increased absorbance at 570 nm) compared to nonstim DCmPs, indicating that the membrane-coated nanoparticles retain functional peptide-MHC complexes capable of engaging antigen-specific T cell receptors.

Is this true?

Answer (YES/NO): YES